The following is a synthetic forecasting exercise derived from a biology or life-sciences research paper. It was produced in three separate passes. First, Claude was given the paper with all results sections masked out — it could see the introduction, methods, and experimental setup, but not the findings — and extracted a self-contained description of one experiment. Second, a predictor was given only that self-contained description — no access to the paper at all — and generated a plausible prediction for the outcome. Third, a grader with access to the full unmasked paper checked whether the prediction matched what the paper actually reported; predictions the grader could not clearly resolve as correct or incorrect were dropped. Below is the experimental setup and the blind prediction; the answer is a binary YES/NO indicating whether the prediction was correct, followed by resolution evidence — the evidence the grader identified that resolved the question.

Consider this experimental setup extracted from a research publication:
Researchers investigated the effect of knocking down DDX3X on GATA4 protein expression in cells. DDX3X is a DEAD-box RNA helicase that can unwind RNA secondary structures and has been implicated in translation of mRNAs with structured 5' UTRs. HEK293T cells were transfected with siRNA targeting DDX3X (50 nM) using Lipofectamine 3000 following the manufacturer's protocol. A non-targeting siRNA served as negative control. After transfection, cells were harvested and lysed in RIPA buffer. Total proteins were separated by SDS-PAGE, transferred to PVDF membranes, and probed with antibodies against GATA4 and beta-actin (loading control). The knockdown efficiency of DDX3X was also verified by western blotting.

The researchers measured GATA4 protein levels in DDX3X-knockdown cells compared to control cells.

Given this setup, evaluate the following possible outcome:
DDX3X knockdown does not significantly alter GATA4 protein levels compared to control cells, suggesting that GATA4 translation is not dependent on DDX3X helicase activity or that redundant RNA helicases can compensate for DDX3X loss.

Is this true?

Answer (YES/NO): NO